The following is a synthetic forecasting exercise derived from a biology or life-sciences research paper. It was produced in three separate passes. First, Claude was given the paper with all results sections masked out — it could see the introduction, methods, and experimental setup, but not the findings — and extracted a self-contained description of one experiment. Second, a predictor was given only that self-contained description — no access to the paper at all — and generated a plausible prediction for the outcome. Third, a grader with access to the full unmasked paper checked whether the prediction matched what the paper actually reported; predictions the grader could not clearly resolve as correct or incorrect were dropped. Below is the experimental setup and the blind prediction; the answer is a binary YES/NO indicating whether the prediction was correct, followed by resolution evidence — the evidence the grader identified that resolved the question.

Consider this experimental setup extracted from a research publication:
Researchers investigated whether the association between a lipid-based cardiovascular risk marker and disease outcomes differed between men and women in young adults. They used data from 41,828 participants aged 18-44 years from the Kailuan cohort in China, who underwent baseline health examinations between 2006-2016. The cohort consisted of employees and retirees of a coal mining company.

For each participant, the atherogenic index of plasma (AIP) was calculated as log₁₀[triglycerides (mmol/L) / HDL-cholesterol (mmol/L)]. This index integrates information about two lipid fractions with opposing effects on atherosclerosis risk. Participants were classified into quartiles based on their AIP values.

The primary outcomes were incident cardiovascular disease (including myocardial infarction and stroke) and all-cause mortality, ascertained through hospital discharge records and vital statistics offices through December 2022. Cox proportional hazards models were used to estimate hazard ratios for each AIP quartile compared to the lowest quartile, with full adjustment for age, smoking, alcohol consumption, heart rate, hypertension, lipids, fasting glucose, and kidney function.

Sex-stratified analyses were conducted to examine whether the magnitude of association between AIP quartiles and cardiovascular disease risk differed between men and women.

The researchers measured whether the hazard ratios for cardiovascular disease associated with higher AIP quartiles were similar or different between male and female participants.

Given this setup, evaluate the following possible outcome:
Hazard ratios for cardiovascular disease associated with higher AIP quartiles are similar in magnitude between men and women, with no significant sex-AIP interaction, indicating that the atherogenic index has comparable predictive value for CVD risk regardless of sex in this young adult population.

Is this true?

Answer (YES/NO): YES